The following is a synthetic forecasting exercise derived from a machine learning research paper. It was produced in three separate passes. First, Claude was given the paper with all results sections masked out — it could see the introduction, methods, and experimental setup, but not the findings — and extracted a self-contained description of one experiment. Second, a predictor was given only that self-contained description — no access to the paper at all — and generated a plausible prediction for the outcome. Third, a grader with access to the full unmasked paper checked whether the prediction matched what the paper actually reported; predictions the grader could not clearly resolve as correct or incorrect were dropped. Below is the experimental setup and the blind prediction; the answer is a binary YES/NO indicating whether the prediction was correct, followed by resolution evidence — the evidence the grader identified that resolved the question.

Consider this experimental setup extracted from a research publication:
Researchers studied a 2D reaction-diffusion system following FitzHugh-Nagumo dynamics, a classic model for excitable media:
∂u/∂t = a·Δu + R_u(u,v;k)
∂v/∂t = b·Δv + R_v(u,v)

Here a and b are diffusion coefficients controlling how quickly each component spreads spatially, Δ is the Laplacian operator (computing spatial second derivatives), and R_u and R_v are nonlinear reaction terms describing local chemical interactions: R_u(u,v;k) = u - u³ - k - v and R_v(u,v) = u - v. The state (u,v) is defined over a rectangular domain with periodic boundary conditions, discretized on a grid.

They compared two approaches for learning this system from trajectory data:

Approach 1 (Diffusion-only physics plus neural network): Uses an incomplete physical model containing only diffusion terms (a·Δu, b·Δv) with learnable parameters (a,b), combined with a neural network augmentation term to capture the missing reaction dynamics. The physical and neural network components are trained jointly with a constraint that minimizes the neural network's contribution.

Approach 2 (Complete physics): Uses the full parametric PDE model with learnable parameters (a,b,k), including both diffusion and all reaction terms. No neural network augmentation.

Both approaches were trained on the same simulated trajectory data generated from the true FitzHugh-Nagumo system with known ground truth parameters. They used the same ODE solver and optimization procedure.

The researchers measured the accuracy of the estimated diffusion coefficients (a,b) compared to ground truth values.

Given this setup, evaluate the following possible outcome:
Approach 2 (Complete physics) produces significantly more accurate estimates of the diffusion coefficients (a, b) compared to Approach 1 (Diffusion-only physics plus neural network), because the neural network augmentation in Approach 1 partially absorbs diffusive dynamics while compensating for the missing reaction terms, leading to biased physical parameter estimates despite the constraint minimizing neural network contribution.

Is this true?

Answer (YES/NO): YES